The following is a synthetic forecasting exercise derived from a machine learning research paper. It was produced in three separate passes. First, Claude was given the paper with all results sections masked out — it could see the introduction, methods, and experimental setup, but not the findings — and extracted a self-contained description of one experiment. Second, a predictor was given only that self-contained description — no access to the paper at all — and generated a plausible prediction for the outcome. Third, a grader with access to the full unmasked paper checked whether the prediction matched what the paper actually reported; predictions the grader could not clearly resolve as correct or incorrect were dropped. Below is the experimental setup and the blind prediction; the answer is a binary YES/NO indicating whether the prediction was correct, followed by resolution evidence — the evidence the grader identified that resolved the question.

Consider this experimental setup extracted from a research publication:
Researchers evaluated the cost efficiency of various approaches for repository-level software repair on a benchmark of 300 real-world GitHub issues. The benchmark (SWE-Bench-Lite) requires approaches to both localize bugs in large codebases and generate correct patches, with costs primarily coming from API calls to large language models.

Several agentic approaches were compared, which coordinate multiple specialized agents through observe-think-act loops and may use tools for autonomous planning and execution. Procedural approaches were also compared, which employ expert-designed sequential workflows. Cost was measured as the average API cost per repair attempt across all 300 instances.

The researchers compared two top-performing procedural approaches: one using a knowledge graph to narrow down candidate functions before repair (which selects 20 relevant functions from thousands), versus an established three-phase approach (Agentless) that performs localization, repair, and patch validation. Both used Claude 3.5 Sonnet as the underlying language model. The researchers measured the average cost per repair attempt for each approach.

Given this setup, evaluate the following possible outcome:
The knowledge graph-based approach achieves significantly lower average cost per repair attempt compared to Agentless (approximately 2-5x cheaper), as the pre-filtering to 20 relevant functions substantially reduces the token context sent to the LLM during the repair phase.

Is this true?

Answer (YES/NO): NO